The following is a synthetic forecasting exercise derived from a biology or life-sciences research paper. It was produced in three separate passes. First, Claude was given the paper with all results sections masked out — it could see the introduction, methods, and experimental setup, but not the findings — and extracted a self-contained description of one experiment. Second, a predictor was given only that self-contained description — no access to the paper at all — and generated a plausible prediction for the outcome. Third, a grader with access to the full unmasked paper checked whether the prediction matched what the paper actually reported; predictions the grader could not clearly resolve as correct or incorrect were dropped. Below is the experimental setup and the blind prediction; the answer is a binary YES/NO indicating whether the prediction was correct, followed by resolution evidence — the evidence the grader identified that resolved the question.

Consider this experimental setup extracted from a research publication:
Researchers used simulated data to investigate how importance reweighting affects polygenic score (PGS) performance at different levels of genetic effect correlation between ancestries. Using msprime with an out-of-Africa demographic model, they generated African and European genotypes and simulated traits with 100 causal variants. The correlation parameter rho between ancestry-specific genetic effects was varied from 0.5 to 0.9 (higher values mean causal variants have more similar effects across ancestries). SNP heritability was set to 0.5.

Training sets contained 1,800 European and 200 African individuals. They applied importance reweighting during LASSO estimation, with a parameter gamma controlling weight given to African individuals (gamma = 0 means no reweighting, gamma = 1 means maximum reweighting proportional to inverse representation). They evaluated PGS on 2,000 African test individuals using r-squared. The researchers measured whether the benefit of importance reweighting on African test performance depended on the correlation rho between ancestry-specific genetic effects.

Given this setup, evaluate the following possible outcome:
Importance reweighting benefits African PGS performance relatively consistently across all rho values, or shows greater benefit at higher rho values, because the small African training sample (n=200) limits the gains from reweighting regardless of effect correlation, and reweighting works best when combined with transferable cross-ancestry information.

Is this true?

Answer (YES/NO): NO